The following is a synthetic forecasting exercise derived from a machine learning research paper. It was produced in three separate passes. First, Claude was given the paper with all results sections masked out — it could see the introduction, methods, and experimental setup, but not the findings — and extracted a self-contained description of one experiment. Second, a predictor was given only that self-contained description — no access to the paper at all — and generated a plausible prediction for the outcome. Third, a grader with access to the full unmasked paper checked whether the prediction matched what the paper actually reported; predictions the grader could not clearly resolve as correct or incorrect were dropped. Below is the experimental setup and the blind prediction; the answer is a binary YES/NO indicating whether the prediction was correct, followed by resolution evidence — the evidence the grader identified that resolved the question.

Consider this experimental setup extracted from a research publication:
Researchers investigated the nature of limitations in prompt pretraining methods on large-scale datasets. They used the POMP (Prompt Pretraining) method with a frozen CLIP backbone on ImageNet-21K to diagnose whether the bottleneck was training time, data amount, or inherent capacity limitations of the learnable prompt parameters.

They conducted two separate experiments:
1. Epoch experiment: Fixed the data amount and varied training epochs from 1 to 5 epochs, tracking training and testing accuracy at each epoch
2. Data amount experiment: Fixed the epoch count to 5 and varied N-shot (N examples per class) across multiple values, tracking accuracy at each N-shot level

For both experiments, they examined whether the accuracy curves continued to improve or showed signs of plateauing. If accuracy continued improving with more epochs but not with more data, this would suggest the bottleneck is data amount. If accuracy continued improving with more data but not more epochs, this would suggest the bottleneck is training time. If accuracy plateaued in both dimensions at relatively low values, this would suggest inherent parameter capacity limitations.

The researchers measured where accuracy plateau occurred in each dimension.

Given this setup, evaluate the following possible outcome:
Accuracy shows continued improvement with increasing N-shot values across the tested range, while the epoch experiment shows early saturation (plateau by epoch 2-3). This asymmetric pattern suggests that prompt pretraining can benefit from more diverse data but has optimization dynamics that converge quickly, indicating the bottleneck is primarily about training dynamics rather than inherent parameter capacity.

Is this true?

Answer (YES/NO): NO